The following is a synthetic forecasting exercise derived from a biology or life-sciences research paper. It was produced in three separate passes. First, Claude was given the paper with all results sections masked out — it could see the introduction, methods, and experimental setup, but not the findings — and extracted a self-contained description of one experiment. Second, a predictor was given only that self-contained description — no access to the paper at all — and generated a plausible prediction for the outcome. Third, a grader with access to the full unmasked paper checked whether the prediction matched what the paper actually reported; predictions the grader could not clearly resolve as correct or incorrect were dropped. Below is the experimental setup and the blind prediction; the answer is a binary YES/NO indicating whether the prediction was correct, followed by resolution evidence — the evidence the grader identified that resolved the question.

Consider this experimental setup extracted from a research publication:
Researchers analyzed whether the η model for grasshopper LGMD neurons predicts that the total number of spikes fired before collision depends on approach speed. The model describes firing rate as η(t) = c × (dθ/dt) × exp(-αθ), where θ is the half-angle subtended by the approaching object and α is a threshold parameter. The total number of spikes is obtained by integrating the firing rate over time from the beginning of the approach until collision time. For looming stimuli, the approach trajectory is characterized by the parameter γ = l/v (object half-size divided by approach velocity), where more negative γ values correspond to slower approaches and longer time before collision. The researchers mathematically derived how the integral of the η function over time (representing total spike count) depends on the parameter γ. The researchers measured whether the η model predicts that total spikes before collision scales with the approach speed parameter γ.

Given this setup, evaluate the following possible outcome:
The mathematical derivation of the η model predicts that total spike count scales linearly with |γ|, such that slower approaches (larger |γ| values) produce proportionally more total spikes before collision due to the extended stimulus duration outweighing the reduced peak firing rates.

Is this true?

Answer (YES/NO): NO